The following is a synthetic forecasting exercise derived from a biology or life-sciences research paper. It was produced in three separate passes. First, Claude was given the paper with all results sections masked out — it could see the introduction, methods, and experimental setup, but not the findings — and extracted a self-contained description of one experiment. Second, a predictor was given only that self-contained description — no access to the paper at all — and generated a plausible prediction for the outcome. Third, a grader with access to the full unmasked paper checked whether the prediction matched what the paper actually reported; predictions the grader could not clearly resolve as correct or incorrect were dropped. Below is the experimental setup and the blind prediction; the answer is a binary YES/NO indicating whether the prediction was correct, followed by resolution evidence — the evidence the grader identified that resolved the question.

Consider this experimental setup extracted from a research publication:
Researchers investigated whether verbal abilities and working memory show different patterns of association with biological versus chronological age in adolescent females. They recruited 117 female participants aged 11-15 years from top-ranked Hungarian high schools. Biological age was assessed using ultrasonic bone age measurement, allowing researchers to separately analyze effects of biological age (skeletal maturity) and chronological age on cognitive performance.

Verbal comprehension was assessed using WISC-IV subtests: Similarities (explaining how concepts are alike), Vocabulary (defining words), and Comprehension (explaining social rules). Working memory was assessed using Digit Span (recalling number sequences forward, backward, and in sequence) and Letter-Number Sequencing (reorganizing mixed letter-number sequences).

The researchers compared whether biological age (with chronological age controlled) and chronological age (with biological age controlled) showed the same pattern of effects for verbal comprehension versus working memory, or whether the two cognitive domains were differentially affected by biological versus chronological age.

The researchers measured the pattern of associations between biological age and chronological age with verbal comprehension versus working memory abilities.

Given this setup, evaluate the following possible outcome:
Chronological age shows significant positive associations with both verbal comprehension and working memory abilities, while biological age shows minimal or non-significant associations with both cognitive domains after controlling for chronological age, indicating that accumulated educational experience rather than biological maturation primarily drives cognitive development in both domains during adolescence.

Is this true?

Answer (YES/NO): NO